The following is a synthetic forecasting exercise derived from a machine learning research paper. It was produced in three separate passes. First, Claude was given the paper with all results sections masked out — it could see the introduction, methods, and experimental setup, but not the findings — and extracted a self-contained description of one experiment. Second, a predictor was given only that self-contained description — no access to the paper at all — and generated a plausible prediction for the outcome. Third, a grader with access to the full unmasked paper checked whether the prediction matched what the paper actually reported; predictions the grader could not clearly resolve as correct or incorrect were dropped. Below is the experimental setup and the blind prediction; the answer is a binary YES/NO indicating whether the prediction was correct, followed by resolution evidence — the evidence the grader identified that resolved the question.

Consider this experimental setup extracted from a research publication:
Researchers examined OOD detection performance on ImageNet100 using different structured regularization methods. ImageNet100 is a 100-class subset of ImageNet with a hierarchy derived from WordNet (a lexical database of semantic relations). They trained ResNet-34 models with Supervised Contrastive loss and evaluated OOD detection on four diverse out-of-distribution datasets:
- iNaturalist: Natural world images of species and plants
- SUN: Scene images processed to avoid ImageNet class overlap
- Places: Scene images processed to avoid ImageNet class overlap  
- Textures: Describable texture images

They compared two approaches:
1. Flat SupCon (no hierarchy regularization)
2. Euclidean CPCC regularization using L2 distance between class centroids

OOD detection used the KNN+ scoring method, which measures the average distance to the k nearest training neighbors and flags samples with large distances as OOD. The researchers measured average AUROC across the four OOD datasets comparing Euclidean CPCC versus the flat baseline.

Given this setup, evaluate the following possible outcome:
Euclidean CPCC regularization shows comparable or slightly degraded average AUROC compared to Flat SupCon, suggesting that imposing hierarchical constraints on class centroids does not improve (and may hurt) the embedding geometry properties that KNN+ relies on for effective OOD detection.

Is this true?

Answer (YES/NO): YES